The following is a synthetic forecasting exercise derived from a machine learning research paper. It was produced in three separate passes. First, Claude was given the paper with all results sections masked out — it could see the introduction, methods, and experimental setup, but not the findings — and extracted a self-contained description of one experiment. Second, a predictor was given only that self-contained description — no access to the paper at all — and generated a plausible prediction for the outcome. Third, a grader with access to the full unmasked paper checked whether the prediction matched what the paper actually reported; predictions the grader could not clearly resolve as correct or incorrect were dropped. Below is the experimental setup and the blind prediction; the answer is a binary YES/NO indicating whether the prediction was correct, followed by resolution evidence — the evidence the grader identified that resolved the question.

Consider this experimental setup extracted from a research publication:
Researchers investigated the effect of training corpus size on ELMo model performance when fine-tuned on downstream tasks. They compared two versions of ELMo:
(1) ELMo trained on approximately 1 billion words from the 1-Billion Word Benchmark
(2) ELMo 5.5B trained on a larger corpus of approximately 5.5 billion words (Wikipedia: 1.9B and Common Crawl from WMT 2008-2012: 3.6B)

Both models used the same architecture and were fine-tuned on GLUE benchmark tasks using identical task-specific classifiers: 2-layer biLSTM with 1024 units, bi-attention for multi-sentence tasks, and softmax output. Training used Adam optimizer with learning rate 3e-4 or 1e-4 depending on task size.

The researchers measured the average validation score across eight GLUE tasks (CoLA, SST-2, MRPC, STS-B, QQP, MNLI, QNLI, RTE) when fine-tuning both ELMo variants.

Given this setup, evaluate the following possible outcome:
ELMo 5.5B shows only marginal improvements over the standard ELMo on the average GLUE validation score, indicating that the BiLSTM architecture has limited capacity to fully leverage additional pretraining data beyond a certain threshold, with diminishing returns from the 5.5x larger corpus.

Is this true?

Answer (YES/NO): NO